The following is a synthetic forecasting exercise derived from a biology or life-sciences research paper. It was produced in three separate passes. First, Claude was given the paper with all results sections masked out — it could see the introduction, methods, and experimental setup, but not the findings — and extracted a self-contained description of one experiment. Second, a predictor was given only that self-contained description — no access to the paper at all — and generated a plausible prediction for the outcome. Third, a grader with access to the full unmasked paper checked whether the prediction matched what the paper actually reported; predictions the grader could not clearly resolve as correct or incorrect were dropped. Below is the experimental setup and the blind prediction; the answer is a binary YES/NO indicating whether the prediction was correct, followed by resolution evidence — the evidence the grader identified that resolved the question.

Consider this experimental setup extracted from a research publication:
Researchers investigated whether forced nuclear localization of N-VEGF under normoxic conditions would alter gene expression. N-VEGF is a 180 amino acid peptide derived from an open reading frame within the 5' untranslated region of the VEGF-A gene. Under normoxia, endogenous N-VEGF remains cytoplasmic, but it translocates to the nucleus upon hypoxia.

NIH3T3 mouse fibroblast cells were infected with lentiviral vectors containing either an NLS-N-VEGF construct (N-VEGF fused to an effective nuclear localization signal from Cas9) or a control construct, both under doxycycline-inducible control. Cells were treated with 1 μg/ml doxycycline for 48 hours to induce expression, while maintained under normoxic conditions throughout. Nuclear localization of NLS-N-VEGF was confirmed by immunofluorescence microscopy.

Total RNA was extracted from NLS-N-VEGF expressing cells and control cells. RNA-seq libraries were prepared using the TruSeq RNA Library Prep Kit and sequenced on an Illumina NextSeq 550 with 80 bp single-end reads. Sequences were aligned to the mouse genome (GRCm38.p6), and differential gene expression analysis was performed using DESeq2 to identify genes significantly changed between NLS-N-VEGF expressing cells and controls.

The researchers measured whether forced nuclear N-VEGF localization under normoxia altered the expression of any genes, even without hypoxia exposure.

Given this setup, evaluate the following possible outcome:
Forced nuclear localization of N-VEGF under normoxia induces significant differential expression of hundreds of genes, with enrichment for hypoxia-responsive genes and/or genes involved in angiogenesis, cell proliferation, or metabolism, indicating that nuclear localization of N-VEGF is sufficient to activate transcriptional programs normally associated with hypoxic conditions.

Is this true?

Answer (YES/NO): YES